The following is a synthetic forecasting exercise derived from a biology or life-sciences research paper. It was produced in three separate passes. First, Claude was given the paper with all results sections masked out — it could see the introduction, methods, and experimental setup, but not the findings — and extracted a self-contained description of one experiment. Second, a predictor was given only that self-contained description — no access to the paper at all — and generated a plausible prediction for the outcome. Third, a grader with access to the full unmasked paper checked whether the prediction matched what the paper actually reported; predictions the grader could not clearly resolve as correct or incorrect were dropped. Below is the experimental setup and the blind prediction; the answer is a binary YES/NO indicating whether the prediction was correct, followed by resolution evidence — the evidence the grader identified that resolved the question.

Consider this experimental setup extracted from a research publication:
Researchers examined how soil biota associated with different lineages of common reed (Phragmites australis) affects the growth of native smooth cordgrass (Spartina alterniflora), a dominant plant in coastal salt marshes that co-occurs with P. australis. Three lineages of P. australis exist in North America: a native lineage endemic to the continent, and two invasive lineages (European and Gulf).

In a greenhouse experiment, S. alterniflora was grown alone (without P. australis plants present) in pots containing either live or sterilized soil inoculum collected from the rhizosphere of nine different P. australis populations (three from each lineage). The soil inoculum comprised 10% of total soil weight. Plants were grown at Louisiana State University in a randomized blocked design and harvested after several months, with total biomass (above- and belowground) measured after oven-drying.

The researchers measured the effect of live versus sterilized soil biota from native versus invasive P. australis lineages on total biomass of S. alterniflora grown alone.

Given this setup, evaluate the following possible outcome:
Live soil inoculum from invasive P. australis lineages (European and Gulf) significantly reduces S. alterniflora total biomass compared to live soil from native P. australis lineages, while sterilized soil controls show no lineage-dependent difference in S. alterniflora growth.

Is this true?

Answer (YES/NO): NO